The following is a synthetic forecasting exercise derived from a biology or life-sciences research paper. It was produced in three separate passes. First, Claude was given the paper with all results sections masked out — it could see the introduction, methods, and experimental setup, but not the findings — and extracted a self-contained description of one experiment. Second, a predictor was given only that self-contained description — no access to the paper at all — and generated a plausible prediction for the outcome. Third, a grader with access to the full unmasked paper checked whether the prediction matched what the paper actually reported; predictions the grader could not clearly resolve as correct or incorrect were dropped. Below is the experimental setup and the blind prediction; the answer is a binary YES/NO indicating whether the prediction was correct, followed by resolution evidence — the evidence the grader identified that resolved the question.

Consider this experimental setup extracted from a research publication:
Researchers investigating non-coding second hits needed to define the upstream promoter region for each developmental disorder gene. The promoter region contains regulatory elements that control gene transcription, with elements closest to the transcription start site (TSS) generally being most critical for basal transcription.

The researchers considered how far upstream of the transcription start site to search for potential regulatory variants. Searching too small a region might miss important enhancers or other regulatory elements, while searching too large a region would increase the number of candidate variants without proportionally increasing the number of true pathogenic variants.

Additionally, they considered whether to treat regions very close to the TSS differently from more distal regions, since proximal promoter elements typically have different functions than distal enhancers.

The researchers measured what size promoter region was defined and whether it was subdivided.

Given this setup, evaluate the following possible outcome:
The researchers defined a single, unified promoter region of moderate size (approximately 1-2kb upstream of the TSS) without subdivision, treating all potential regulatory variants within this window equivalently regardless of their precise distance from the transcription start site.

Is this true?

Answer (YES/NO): NO